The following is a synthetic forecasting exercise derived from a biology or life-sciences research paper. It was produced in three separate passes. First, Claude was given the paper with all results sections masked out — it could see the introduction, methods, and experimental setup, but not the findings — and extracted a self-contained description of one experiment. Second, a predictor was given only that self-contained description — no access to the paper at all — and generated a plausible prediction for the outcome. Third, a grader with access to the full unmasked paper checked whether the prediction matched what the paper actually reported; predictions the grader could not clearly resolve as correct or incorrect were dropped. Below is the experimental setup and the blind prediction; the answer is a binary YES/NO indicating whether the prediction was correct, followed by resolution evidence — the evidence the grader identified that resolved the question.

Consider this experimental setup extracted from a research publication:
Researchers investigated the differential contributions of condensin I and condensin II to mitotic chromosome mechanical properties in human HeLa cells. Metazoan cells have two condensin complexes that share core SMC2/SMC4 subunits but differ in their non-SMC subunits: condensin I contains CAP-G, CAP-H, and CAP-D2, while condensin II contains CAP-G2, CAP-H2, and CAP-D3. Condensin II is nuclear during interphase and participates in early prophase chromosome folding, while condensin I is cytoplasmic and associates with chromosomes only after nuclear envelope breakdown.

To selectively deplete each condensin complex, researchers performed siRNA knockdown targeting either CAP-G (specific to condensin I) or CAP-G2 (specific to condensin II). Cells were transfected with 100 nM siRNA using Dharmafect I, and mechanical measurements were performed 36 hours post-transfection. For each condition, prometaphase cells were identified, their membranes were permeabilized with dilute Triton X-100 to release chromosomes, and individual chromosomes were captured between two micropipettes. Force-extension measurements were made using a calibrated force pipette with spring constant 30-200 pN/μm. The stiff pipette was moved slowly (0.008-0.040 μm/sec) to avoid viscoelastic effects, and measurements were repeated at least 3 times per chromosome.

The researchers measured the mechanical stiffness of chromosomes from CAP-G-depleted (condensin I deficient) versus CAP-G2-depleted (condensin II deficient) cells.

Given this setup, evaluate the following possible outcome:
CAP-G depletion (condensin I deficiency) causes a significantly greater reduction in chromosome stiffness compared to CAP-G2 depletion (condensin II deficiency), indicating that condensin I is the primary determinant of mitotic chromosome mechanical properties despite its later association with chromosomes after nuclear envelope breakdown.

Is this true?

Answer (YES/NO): NO